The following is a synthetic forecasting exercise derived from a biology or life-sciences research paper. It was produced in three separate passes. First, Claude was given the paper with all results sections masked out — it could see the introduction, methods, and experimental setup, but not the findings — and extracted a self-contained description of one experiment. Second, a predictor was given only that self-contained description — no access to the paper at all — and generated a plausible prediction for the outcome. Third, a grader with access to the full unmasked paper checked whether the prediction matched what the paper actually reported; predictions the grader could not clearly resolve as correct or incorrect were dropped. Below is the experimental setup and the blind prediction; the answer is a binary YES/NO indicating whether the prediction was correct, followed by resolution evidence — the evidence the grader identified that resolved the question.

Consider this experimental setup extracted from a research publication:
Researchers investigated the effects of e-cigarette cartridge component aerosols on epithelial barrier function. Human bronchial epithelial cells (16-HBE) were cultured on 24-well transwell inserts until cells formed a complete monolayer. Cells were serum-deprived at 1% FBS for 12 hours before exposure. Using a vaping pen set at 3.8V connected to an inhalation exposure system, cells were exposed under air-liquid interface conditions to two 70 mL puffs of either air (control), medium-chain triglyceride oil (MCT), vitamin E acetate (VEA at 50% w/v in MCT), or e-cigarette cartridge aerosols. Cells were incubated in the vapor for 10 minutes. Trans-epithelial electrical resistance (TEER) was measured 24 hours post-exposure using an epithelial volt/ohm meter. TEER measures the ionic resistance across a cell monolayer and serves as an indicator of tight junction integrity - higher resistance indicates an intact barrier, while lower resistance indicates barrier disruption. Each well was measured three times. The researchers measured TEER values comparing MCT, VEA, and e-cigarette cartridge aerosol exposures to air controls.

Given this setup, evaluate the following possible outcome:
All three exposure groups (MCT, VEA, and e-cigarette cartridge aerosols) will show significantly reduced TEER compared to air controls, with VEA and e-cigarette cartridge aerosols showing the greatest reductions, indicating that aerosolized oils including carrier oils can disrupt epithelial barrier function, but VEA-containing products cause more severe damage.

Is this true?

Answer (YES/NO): NO